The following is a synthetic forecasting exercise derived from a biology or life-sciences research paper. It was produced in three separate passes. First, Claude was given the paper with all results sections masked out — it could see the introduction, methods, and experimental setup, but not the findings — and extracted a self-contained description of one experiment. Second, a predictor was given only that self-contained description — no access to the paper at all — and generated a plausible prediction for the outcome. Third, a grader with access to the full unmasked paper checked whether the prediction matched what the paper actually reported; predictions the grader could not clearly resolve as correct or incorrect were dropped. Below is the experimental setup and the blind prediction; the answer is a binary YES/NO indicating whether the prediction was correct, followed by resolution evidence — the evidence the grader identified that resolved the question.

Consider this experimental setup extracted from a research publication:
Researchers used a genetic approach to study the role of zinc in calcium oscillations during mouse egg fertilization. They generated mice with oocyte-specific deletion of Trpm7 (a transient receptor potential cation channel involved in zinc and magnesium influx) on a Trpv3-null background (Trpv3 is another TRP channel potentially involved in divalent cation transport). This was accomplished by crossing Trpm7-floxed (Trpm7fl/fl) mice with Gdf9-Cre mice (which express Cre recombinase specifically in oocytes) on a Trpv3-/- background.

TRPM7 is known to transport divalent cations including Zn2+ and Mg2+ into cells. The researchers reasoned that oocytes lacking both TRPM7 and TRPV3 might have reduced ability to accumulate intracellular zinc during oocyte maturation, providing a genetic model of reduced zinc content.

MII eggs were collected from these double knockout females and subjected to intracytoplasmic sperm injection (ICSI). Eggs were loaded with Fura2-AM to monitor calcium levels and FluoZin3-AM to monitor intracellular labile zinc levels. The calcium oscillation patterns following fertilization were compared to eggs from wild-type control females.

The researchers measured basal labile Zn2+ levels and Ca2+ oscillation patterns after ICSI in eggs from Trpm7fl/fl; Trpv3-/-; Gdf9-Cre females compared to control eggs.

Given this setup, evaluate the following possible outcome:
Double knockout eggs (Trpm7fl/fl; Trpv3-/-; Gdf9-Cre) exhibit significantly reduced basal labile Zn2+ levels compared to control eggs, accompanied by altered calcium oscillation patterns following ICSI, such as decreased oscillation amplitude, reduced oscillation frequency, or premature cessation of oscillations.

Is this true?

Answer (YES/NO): NO